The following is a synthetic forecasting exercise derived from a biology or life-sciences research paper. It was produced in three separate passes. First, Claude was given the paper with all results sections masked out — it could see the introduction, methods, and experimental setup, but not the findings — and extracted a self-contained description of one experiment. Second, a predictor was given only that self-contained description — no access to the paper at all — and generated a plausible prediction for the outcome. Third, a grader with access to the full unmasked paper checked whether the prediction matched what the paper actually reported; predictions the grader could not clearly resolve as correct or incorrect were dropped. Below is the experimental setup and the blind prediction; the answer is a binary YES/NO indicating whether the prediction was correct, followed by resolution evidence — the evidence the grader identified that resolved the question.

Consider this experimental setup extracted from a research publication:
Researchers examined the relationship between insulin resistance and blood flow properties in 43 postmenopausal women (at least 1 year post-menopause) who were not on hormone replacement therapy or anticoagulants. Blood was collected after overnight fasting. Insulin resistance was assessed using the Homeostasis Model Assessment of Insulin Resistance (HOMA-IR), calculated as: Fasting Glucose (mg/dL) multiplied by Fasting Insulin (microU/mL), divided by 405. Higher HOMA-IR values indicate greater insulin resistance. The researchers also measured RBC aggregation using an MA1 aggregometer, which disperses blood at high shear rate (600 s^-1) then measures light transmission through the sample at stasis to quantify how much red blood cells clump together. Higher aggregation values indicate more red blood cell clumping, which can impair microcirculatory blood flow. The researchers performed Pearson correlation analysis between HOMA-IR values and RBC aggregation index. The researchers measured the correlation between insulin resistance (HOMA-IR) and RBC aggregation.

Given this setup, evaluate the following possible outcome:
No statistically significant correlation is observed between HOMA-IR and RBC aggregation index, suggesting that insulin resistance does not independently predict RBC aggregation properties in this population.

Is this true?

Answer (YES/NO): NO